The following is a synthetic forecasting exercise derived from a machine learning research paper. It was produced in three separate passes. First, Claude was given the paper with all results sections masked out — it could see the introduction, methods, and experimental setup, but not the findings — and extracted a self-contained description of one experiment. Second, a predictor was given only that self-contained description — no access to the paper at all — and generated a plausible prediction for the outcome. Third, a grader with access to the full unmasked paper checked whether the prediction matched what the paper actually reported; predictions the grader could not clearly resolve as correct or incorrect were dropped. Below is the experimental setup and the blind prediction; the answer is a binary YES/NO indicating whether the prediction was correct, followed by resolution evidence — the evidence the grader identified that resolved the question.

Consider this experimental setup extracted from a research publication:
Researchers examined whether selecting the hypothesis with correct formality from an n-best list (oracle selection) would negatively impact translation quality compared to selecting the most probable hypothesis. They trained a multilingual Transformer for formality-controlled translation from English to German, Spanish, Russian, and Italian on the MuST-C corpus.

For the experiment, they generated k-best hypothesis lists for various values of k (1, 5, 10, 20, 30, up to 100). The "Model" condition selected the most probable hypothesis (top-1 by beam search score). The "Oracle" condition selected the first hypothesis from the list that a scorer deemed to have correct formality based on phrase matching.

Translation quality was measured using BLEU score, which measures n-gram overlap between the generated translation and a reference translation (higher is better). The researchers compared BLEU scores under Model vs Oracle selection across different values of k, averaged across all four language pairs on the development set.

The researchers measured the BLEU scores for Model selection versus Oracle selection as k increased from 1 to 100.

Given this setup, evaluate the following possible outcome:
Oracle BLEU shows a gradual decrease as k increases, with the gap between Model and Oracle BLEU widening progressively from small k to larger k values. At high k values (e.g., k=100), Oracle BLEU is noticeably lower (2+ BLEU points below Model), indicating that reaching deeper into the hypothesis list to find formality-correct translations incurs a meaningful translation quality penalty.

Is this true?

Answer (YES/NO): NO